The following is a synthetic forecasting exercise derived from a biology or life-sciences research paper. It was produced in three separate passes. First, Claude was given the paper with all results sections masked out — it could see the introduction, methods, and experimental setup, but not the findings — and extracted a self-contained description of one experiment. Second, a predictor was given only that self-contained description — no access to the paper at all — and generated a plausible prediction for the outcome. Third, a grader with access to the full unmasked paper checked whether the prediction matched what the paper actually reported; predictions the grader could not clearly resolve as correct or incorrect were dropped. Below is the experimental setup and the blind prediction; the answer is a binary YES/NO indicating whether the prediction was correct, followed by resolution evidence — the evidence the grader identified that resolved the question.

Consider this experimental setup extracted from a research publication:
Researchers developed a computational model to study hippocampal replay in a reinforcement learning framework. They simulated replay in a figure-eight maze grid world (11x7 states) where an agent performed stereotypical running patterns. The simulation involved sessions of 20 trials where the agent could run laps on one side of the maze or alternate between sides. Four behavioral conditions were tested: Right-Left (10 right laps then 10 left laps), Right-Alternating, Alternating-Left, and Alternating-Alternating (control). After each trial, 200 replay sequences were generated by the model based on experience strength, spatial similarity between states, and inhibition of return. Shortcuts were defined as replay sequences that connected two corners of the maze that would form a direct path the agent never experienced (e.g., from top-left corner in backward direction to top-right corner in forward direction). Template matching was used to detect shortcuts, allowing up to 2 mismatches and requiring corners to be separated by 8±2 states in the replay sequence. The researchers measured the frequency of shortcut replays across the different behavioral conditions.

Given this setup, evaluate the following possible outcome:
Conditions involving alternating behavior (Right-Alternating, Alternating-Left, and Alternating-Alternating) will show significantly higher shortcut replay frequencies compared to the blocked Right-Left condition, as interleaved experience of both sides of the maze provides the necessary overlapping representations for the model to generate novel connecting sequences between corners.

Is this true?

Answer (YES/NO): NO